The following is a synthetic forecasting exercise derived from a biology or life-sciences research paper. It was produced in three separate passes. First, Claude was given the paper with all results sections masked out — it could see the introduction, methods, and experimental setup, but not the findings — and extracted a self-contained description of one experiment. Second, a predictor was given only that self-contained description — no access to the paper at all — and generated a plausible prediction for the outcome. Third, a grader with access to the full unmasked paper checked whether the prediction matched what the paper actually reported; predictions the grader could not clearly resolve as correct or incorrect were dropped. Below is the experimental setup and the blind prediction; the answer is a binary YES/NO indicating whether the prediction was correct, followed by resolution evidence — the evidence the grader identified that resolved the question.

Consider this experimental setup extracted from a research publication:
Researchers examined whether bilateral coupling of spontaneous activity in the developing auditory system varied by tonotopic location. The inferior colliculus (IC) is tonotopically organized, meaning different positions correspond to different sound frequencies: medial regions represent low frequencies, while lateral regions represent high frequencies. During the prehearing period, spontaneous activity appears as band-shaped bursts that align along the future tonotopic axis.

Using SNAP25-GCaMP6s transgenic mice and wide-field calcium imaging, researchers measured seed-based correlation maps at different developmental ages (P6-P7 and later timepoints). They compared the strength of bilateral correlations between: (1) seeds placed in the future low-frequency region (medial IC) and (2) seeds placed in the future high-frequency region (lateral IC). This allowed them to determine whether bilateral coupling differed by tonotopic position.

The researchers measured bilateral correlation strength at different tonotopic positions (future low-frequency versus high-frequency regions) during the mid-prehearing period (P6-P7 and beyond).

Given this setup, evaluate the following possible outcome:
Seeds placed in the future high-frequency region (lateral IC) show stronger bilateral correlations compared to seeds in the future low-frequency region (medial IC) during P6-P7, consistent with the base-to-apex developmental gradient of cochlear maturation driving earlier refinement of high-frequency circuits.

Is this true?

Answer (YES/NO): NO